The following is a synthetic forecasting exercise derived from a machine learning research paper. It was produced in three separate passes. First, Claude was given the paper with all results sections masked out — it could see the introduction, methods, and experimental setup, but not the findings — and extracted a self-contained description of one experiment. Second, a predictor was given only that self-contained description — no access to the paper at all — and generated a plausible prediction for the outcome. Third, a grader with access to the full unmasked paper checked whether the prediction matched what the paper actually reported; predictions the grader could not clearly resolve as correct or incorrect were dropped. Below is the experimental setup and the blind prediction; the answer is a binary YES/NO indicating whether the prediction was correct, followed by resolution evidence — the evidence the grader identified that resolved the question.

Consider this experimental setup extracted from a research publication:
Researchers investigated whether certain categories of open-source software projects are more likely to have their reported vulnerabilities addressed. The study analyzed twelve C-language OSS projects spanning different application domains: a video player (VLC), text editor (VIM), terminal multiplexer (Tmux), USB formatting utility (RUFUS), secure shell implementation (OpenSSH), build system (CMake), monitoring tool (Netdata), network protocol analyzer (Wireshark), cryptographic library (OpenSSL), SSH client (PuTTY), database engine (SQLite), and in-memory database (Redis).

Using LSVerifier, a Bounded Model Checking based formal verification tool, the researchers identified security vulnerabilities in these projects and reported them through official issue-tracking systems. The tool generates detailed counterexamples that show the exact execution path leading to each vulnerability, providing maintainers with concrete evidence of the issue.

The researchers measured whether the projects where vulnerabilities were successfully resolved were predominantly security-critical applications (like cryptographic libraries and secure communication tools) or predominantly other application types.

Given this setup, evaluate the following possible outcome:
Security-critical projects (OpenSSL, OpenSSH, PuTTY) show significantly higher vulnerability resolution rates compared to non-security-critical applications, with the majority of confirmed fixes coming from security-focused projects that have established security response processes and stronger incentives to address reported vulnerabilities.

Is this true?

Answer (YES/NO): NO